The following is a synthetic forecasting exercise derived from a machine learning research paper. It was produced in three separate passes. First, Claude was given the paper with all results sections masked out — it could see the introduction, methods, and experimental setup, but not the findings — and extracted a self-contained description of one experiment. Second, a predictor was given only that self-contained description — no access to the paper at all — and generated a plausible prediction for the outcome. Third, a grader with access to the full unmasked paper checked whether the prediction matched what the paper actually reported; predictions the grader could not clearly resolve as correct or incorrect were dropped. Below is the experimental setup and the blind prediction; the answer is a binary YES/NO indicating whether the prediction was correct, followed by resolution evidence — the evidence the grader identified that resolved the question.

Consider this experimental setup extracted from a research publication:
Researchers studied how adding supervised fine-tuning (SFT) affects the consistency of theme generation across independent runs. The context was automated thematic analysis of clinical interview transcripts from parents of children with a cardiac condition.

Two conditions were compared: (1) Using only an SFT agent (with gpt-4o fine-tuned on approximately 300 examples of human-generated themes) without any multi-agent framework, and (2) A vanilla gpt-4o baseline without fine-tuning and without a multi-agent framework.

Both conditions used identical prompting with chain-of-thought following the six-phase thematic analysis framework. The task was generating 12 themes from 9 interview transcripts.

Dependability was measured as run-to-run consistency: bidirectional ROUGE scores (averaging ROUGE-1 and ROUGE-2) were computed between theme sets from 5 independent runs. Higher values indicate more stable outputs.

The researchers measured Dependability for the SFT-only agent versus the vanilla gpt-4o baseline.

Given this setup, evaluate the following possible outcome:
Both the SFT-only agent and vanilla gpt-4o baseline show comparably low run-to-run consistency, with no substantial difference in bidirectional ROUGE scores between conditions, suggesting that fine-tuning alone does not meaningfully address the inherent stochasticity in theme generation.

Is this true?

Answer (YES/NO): NO